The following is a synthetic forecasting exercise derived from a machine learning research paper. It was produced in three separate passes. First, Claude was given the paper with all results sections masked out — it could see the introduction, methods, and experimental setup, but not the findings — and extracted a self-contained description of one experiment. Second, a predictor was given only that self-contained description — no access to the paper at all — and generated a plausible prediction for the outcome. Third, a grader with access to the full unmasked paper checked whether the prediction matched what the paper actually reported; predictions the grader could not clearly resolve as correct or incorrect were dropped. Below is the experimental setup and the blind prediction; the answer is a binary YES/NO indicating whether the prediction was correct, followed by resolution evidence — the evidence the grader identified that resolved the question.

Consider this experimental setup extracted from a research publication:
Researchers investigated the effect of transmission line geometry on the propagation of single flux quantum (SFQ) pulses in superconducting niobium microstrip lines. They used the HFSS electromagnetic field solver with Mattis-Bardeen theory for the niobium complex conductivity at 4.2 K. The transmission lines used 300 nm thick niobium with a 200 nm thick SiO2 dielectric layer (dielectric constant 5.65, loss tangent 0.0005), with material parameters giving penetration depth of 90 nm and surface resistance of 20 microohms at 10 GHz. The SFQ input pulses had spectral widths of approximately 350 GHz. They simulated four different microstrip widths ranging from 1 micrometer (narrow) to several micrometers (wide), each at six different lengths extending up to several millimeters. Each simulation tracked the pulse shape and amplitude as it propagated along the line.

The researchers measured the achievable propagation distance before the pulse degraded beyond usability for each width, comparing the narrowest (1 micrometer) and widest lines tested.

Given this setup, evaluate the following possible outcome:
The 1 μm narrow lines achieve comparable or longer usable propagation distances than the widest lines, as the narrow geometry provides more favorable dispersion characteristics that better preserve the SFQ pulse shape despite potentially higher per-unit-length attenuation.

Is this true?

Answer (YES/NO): NO